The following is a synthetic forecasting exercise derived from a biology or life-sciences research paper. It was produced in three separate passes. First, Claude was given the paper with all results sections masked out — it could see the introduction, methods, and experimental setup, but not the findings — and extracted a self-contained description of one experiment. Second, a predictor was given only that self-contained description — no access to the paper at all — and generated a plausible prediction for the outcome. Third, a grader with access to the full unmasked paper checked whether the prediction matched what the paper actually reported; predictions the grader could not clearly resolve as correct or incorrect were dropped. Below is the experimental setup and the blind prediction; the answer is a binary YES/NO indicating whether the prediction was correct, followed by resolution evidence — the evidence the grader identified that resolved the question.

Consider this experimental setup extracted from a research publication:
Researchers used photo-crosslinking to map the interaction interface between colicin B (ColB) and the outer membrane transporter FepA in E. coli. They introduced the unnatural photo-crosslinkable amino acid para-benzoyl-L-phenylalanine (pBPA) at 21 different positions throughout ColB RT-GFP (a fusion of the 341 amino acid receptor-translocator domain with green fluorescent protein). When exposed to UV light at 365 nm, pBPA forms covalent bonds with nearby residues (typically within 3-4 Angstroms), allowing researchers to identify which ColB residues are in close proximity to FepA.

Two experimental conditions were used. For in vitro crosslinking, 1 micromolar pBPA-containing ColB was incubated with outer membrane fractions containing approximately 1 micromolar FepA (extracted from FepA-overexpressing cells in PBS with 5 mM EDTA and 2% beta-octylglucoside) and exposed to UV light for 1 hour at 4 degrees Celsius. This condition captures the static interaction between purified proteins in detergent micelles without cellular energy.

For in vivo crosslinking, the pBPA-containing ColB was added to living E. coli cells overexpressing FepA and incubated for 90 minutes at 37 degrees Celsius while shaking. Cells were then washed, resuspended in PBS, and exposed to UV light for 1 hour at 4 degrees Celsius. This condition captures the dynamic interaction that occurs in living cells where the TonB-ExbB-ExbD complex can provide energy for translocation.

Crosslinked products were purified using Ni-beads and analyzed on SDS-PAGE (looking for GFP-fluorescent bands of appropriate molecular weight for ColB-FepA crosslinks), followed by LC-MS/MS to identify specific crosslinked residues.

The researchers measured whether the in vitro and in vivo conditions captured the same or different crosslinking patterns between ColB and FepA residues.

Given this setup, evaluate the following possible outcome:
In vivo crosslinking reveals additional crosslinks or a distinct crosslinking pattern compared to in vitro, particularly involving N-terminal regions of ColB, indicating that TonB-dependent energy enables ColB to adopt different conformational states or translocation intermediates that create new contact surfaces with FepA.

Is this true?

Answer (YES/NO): YES